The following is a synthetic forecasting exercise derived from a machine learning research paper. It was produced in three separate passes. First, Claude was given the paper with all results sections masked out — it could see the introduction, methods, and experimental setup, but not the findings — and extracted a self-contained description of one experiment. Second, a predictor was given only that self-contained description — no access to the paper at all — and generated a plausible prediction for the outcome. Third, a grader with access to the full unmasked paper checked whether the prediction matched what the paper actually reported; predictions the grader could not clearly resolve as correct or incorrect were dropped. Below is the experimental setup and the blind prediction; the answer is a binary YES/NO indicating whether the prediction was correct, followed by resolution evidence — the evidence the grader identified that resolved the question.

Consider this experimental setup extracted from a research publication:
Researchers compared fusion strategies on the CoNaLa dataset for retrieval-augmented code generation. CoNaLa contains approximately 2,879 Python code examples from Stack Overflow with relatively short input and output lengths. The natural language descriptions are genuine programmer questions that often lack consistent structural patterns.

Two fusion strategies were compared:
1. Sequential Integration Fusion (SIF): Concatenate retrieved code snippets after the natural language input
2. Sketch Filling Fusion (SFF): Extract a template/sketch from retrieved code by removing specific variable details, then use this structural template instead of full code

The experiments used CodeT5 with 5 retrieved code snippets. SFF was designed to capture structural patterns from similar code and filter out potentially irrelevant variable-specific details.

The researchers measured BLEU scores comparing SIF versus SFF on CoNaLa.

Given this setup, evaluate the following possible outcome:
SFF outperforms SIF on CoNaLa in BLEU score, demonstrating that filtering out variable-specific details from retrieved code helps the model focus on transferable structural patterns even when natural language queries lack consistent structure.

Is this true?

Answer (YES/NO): NO